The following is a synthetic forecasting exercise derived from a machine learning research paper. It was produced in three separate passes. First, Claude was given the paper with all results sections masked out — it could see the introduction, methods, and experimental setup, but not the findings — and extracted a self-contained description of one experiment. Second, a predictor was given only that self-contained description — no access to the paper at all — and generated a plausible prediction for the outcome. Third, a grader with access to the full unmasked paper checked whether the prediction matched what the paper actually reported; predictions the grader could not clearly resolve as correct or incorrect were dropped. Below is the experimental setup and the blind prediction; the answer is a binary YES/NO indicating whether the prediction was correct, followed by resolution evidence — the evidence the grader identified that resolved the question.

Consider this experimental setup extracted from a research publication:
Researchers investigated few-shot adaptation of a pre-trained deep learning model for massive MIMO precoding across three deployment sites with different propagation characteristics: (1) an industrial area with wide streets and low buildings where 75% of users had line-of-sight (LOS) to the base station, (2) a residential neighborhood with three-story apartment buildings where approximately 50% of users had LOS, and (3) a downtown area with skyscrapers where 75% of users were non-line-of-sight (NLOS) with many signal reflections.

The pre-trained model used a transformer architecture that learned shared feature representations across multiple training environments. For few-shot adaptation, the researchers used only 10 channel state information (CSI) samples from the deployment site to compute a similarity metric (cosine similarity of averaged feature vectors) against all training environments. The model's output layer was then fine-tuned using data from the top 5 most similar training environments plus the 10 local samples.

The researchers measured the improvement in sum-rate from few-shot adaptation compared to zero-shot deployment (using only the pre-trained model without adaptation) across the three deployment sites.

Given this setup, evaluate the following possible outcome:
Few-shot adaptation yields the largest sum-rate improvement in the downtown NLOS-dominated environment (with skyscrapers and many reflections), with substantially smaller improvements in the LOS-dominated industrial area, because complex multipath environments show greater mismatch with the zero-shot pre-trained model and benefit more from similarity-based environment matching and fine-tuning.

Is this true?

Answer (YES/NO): YES